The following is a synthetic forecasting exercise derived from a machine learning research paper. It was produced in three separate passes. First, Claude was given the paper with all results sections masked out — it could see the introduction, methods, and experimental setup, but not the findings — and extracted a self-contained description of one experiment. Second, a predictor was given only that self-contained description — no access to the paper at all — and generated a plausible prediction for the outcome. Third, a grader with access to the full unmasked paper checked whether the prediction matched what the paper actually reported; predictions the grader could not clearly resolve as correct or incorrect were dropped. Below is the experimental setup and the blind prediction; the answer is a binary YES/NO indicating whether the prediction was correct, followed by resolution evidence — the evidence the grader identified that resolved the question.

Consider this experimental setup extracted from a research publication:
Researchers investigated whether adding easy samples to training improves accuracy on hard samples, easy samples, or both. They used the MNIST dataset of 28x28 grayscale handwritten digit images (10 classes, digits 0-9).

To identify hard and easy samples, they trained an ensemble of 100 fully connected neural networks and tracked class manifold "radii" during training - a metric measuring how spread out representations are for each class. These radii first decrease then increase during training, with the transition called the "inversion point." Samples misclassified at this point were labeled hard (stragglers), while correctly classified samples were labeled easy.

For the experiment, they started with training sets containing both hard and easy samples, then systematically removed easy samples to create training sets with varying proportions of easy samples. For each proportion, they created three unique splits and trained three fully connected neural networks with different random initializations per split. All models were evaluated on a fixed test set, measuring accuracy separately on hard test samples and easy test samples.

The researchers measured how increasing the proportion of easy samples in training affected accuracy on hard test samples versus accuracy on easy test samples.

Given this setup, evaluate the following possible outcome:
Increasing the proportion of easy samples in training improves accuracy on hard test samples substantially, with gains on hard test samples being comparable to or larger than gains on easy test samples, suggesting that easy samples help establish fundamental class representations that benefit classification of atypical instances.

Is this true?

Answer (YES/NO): NO